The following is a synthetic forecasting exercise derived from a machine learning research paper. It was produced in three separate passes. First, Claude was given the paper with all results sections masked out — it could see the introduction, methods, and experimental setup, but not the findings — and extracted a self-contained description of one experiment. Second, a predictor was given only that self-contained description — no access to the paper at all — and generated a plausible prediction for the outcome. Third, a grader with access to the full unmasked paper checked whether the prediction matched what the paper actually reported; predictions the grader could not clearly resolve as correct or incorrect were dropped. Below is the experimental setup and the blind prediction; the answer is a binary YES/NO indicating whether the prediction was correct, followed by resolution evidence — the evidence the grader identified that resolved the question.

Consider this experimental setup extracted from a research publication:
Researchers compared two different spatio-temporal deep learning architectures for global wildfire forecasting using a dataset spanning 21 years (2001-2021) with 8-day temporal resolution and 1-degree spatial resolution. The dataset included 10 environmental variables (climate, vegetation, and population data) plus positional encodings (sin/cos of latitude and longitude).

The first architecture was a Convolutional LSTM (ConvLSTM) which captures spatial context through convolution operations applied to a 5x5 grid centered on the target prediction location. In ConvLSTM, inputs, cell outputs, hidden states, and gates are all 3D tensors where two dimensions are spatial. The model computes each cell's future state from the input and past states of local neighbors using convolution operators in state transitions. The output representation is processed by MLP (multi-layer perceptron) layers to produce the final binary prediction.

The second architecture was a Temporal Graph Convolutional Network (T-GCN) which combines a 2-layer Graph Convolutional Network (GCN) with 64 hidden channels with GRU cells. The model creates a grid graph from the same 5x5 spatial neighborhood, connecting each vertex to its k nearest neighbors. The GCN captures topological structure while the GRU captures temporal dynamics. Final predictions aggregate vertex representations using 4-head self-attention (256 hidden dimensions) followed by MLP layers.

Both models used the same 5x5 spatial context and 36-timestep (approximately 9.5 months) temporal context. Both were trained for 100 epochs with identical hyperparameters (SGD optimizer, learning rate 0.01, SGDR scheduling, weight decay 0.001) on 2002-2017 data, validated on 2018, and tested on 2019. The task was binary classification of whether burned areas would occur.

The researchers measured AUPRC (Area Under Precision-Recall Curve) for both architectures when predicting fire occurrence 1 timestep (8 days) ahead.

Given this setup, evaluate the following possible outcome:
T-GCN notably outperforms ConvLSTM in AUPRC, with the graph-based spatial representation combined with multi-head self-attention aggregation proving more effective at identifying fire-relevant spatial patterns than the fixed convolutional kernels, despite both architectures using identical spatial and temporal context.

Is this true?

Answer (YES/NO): NO